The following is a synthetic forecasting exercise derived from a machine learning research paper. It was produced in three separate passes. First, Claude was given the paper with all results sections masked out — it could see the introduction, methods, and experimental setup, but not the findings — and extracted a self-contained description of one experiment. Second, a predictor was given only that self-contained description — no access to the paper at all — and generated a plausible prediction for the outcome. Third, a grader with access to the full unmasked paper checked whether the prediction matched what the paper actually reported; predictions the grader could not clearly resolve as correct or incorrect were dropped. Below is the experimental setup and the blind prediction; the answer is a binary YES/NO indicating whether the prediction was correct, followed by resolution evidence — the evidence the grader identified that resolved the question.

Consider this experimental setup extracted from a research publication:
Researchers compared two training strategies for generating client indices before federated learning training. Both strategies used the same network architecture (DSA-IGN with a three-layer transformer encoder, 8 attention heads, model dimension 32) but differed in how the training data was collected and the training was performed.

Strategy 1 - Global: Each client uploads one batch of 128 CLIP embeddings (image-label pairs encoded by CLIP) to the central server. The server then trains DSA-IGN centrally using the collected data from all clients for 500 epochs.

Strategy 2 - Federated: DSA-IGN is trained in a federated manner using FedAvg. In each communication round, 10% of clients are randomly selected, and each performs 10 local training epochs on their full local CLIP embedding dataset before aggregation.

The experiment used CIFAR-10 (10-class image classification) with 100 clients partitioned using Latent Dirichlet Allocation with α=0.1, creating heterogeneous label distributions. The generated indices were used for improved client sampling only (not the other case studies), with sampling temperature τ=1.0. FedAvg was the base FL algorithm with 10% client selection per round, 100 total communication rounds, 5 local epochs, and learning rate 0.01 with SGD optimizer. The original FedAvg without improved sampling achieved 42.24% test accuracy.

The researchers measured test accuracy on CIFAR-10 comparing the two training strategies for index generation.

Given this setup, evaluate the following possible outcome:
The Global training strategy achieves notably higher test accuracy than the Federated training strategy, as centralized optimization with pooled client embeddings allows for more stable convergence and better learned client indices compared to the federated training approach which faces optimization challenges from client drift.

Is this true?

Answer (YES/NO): YES